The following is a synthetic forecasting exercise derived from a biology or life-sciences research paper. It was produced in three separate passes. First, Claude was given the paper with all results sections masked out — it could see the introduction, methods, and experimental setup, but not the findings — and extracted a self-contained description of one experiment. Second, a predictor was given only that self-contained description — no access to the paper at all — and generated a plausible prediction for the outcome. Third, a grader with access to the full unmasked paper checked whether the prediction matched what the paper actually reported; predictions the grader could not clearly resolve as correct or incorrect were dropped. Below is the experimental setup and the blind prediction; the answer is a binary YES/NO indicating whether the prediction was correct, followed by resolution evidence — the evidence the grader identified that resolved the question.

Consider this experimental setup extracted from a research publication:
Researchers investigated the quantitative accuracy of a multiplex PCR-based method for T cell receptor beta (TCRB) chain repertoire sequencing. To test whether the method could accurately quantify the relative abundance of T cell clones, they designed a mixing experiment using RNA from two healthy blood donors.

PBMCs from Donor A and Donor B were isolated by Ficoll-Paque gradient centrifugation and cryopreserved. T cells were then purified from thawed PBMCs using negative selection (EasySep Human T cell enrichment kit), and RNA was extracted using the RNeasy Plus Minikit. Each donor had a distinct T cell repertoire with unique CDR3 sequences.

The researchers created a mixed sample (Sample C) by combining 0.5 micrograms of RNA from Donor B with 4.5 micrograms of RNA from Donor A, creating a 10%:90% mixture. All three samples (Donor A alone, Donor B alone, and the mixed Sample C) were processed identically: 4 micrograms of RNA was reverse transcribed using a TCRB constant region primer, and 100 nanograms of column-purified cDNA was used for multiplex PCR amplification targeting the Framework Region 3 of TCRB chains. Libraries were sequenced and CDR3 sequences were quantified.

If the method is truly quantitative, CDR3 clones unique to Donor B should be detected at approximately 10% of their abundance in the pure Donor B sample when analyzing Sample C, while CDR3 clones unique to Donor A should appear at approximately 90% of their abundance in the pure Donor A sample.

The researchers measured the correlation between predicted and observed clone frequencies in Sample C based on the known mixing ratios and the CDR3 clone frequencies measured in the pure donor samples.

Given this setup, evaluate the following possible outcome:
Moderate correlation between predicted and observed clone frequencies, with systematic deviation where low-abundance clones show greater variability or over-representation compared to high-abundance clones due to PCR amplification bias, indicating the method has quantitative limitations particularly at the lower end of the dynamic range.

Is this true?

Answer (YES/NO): NO